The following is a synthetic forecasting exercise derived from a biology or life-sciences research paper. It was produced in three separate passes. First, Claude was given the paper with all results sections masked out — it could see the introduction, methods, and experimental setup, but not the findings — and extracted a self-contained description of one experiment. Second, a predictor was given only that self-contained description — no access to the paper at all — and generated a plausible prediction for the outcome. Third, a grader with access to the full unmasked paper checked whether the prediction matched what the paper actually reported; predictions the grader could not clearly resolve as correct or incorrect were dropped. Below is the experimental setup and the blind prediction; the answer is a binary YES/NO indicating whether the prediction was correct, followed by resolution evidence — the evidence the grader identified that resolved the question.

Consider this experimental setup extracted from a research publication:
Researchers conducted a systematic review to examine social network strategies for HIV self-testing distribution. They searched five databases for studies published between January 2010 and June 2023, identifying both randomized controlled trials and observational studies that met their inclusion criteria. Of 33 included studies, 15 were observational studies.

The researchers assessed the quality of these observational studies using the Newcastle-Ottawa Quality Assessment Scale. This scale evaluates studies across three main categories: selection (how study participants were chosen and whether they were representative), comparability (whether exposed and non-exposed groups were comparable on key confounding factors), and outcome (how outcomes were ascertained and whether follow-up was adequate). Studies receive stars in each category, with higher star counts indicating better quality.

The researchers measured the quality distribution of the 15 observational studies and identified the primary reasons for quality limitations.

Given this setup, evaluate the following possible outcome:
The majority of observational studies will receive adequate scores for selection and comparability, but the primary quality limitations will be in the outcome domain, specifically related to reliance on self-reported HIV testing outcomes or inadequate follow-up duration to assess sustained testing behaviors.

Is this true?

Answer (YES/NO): NO